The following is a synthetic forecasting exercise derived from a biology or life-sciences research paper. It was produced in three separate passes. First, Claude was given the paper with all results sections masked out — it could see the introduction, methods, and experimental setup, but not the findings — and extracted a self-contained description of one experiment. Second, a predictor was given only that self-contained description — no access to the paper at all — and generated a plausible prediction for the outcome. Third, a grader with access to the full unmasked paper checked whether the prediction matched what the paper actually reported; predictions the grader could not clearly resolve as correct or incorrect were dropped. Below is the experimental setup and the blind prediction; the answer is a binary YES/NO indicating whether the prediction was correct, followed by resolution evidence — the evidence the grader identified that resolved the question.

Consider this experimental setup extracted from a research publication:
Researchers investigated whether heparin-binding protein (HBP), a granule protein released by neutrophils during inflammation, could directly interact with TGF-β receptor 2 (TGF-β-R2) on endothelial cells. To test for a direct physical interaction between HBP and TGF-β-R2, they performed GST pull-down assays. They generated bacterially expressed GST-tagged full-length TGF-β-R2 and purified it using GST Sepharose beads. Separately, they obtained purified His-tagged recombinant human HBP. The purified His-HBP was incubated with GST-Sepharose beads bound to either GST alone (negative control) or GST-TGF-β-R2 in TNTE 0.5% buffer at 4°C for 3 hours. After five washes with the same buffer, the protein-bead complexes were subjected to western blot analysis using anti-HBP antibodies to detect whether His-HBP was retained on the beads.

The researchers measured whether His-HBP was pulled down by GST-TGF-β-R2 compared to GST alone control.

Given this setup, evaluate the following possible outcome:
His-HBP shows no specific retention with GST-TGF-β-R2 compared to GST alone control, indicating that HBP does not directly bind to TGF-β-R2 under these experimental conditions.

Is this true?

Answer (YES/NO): NO